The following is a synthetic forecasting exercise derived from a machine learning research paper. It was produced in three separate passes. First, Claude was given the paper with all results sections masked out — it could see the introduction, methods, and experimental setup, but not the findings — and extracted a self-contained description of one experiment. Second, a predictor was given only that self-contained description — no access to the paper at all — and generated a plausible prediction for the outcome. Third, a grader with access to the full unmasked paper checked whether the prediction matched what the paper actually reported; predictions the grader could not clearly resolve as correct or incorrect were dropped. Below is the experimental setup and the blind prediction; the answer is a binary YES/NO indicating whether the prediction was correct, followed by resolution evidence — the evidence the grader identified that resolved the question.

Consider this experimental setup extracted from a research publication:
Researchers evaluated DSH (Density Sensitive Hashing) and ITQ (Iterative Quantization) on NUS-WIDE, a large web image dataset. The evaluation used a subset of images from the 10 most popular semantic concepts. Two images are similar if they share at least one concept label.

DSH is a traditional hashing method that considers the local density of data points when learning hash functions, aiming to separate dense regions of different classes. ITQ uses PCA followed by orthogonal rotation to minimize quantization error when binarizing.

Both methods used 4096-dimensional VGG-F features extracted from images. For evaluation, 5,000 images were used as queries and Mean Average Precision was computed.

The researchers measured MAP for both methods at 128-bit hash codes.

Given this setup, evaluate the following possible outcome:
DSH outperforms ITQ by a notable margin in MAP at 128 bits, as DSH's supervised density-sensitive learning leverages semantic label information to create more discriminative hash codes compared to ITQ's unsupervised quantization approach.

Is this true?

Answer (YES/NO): NO